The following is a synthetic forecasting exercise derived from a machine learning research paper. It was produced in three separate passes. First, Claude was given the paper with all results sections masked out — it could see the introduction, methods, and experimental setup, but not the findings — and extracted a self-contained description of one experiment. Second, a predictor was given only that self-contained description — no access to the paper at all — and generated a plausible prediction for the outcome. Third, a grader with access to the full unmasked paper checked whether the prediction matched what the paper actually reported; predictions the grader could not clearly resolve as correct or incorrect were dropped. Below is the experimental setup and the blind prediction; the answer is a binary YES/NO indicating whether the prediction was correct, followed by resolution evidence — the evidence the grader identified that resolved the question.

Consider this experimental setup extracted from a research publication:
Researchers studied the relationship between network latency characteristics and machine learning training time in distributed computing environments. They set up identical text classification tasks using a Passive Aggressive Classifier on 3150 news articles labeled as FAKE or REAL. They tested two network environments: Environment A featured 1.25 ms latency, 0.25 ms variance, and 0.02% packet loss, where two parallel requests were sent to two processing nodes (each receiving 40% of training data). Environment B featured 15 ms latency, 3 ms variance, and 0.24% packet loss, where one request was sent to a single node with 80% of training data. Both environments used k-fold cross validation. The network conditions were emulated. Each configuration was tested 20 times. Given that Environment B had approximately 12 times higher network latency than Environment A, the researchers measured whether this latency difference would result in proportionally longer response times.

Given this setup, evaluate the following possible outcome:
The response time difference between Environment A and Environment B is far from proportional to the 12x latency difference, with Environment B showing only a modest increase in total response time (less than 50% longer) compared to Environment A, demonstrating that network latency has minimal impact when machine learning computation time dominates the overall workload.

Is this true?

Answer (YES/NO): YES